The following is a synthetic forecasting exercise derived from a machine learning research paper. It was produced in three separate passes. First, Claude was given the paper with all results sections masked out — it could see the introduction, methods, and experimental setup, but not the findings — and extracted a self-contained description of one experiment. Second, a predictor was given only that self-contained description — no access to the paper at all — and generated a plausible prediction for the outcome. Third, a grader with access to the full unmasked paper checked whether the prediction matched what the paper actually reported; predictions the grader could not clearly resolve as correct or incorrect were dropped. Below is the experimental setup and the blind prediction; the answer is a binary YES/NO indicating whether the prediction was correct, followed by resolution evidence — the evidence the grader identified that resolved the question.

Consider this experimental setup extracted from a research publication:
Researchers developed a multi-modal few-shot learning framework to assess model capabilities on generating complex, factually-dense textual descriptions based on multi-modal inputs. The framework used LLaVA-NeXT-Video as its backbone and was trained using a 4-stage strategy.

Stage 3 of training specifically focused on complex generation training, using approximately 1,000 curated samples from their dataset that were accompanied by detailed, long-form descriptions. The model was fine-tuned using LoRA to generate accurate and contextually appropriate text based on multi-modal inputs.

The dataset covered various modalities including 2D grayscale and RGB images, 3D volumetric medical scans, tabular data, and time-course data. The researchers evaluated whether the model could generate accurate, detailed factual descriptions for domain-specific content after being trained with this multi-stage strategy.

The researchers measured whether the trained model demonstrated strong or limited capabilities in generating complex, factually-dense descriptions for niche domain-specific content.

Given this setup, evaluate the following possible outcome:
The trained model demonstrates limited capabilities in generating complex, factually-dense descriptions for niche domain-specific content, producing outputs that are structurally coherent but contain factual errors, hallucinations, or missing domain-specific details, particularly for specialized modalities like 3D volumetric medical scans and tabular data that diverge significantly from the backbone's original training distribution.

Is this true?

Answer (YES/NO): NO